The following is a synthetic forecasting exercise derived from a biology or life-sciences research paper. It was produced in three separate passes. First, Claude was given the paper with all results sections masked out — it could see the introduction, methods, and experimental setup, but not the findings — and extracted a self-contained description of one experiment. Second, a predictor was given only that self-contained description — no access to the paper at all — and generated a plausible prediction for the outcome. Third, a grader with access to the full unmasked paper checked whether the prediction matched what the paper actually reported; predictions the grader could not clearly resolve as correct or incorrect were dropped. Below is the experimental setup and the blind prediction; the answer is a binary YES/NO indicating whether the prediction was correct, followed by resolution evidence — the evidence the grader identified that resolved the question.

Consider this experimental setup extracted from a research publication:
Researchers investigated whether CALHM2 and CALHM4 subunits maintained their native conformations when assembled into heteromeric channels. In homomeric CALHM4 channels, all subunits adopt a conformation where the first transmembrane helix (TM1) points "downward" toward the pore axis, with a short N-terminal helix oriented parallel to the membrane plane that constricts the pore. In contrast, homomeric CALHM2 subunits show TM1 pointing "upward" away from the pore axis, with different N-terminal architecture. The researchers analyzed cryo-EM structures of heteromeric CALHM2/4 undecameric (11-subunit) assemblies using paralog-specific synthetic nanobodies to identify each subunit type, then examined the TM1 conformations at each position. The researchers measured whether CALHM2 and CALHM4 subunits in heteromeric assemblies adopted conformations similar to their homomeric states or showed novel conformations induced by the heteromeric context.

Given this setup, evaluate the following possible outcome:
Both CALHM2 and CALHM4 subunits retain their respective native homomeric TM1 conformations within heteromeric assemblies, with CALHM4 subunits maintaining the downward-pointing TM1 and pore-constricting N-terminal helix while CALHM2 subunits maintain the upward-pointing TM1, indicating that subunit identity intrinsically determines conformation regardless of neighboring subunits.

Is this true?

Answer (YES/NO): NO